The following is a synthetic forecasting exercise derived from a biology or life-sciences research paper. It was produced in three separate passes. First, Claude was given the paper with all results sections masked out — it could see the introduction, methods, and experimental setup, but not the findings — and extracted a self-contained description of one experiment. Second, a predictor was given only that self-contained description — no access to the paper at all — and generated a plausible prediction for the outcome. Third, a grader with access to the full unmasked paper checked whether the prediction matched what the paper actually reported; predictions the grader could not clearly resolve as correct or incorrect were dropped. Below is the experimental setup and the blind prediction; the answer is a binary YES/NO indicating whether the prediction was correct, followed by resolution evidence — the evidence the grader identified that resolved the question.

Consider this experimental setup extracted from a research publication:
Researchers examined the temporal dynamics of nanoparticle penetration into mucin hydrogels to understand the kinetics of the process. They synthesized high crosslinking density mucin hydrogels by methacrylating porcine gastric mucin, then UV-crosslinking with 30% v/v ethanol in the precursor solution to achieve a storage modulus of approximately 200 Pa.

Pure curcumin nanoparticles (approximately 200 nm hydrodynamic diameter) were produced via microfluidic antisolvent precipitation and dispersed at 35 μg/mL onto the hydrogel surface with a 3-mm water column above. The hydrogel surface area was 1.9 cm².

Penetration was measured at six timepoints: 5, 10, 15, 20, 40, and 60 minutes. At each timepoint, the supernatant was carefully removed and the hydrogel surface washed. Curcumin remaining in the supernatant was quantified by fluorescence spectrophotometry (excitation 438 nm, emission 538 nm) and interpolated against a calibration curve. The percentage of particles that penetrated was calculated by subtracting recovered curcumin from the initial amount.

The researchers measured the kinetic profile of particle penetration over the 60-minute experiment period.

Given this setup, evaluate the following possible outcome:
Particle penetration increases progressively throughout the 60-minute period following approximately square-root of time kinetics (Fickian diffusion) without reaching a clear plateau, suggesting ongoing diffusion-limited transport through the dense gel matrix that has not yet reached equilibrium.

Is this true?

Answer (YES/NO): NO